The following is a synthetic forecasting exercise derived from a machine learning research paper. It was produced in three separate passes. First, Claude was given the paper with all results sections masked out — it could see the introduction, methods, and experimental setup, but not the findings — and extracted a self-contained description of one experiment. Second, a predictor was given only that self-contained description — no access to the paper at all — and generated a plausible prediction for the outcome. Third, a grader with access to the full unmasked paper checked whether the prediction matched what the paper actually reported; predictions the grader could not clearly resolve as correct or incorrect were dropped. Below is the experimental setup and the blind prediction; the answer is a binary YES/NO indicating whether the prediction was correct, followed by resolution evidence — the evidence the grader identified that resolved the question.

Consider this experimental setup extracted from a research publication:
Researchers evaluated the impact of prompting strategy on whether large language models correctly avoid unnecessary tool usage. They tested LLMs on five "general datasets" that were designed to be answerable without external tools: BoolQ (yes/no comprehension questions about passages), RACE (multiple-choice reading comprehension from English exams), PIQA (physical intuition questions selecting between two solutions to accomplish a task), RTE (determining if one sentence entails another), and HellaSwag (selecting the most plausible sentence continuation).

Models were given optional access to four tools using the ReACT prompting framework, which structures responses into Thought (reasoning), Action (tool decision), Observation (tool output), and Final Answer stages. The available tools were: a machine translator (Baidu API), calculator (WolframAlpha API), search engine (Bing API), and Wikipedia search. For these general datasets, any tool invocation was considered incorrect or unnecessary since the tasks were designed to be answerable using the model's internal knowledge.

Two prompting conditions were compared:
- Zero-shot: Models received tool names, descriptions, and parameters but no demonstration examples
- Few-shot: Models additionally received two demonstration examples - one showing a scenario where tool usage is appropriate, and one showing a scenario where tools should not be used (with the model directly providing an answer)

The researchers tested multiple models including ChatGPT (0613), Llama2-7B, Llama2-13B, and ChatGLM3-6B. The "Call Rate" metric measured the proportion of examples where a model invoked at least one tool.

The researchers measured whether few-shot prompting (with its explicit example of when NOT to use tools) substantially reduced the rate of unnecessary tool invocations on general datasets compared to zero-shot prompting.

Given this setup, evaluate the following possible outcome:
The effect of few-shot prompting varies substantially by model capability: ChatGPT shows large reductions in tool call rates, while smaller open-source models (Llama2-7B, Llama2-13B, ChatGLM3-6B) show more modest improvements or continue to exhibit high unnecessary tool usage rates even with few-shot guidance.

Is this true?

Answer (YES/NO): NO